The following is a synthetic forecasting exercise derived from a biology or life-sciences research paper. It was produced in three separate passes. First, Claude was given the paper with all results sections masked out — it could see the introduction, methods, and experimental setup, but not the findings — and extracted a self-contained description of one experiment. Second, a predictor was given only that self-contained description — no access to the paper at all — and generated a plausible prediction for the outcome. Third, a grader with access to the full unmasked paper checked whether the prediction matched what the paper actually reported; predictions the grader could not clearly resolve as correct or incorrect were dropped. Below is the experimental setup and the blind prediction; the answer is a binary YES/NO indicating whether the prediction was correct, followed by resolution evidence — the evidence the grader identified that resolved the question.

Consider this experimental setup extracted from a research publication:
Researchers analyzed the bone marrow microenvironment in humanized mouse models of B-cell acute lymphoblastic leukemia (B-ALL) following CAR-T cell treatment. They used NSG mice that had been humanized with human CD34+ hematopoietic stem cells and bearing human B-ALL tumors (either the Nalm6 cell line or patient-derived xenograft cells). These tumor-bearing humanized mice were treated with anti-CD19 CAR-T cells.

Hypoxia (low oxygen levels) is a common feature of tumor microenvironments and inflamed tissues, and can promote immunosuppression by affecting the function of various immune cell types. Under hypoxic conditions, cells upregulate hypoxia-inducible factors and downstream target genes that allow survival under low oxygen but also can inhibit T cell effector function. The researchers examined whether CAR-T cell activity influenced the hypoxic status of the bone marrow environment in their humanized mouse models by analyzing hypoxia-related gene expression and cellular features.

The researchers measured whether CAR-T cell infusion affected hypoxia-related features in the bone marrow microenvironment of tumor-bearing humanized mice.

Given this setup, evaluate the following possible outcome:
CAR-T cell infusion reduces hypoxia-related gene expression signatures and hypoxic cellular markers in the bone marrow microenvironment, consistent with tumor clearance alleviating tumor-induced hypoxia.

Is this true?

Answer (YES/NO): NO